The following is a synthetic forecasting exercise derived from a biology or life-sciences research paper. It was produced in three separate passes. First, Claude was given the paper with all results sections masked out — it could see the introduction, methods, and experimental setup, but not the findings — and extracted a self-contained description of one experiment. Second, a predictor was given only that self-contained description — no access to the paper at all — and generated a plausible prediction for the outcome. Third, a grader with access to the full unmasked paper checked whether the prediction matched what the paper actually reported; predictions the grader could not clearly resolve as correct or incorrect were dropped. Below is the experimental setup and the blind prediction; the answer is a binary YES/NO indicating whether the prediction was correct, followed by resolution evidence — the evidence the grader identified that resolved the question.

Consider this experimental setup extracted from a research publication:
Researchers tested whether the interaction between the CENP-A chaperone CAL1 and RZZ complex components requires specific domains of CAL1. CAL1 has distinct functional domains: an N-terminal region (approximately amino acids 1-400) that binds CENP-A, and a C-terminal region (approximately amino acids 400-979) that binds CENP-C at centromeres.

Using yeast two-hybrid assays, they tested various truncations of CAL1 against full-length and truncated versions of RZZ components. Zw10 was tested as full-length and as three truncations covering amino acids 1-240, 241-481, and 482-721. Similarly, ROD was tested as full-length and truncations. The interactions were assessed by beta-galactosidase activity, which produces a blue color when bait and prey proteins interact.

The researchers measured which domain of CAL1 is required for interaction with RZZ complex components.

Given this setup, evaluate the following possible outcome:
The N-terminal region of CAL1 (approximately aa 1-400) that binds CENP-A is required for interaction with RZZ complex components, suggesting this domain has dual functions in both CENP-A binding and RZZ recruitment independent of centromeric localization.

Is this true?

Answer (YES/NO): NO